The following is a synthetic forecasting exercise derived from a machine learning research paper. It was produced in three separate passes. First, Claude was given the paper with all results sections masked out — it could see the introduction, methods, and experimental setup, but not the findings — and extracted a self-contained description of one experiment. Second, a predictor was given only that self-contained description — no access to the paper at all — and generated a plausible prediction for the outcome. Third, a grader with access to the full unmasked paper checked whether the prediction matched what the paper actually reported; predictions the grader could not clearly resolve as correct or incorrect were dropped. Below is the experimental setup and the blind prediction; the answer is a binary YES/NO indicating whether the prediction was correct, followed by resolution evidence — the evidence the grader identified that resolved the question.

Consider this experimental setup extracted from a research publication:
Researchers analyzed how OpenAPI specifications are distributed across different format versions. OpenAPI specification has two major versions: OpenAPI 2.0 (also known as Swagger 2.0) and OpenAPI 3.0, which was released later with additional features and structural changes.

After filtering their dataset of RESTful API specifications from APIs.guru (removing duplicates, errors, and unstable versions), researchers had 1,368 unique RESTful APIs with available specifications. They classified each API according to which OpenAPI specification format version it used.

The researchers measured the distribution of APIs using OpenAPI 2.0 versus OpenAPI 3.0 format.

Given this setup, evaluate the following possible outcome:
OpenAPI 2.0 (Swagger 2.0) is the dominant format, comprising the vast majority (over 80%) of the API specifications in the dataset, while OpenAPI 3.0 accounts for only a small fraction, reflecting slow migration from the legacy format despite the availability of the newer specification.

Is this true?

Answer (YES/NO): YES